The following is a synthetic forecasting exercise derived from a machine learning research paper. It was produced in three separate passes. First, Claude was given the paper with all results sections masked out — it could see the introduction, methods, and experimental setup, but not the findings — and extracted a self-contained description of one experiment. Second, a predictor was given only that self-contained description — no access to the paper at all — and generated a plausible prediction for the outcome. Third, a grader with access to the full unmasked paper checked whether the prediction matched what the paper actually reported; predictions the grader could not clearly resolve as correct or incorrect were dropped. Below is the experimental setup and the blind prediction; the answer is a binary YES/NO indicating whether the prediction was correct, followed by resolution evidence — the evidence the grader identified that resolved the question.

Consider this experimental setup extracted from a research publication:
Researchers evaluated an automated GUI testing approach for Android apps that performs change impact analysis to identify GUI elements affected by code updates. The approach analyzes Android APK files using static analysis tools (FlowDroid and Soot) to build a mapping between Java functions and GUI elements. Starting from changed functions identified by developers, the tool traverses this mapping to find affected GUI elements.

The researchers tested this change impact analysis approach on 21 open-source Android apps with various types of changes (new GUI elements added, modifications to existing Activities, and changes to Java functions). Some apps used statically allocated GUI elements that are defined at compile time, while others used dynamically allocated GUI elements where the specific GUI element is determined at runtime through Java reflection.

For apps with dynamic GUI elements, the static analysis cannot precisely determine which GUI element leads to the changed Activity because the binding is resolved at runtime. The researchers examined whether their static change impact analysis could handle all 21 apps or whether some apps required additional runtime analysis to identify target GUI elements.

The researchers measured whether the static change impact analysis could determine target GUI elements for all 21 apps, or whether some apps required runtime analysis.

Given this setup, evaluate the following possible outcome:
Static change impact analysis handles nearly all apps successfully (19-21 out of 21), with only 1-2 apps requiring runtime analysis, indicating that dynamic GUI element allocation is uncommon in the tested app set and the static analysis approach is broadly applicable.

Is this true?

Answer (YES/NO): NO